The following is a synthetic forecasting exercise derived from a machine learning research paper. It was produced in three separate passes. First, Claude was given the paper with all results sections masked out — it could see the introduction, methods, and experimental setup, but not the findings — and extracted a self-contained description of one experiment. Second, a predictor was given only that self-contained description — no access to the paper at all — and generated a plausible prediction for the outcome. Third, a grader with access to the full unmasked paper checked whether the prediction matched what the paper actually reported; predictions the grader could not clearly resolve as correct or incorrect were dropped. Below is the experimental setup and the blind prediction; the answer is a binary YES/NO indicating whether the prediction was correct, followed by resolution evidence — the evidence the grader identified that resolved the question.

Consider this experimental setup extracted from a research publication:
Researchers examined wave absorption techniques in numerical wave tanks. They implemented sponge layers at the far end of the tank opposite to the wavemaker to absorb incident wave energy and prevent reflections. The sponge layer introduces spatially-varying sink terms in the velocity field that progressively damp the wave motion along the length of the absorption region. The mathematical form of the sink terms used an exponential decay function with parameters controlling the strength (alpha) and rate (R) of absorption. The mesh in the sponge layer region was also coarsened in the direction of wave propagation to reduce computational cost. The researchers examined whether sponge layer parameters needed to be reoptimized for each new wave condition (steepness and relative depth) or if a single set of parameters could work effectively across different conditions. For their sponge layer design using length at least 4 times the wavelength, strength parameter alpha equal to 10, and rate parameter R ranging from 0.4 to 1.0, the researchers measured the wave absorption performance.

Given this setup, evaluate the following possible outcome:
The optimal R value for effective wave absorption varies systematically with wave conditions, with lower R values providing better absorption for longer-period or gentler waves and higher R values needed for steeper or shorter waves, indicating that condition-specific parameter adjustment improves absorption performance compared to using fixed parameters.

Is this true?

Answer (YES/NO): NO